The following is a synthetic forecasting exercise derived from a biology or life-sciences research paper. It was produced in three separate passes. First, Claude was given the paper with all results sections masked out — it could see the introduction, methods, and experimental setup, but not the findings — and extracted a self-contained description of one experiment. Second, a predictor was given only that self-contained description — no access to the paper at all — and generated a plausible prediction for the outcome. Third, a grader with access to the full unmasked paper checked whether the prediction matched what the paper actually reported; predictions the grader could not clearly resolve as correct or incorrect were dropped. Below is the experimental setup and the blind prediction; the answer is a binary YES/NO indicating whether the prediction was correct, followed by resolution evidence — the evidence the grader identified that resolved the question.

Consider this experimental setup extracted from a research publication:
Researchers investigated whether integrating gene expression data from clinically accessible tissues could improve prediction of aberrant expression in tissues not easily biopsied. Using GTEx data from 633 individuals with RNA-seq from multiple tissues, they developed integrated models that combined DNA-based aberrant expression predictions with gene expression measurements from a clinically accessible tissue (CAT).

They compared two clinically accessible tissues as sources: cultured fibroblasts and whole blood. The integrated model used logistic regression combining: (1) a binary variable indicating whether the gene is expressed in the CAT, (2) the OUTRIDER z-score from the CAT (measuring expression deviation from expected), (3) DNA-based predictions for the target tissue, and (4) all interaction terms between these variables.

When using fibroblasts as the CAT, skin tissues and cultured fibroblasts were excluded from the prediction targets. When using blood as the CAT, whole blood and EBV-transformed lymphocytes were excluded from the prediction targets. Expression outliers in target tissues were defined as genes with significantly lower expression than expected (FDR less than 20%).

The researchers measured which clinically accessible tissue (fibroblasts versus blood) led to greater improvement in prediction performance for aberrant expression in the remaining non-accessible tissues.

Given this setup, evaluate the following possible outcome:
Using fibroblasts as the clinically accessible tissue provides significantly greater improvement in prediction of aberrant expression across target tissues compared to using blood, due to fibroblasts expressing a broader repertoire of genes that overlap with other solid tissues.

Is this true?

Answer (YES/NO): YES